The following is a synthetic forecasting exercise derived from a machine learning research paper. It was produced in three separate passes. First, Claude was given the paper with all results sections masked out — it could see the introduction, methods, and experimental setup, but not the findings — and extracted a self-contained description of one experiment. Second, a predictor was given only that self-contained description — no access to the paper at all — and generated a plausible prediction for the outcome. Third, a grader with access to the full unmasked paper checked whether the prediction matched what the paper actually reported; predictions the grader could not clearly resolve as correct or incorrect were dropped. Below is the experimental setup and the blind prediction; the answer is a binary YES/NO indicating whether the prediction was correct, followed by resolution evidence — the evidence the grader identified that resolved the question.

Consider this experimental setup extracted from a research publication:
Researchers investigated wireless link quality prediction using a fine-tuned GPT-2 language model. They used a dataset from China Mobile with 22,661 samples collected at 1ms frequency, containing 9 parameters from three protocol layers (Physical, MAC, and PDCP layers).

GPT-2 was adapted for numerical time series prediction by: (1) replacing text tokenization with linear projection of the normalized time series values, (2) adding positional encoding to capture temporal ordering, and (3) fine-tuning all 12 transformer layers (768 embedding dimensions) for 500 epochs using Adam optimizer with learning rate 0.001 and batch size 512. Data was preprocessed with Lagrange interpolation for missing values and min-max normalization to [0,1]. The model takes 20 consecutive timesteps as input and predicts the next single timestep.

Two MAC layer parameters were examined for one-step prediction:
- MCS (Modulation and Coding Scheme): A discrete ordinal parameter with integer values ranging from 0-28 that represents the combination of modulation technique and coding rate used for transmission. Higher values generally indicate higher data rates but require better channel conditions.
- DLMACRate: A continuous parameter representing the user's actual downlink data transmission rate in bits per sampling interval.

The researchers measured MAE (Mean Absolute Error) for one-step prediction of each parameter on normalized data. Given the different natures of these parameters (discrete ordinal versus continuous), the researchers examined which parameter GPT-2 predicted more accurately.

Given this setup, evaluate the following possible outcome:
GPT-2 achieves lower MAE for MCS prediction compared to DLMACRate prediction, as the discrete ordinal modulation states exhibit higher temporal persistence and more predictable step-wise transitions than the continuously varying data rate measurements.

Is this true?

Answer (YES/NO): NO